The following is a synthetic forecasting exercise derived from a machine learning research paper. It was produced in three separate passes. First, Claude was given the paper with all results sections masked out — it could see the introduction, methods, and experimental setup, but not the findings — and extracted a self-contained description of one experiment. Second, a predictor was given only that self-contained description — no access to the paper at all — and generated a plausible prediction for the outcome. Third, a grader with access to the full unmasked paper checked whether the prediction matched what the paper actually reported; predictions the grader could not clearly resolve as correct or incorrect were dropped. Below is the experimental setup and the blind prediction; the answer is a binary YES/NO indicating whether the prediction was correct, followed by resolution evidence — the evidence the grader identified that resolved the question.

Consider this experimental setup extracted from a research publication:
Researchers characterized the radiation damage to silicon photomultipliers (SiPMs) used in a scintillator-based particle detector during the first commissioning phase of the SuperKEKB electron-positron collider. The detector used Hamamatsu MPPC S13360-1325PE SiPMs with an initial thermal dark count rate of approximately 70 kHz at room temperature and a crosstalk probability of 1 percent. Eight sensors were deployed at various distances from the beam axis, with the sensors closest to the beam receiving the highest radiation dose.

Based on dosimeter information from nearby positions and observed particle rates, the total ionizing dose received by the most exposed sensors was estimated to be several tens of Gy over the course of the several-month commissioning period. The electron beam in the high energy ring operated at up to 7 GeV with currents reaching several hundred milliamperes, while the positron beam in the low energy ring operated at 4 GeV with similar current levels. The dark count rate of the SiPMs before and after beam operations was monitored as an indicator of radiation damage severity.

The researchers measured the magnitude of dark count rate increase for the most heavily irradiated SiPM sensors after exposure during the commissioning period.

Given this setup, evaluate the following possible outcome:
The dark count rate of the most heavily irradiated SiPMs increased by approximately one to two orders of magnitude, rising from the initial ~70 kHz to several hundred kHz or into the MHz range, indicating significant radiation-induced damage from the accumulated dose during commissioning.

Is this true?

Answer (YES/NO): NO